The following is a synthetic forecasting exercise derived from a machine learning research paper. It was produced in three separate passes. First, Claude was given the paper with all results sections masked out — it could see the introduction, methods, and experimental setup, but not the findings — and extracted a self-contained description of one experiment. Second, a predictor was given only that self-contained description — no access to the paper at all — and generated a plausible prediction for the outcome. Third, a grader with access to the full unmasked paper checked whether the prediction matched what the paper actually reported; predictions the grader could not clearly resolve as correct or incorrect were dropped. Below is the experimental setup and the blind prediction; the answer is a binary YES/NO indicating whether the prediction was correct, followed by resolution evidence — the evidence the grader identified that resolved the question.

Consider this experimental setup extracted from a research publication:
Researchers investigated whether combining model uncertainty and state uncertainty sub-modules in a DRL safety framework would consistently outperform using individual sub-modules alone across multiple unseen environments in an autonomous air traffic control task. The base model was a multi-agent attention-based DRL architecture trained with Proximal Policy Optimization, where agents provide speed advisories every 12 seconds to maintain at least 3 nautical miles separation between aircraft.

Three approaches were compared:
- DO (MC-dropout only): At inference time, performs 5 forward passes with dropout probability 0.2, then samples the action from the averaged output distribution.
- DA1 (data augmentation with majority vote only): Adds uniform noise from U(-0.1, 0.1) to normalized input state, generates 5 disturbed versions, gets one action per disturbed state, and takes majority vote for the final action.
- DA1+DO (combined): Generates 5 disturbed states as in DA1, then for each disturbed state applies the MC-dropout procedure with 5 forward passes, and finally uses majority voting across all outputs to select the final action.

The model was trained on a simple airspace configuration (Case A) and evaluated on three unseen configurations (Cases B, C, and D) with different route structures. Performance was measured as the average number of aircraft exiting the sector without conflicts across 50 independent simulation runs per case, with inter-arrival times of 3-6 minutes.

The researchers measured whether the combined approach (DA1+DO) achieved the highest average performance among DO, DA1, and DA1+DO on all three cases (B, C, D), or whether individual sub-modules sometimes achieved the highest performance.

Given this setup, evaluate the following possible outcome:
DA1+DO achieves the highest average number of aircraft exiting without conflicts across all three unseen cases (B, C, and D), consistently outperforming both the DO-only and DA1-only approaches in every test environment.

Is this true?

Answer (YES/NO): NO